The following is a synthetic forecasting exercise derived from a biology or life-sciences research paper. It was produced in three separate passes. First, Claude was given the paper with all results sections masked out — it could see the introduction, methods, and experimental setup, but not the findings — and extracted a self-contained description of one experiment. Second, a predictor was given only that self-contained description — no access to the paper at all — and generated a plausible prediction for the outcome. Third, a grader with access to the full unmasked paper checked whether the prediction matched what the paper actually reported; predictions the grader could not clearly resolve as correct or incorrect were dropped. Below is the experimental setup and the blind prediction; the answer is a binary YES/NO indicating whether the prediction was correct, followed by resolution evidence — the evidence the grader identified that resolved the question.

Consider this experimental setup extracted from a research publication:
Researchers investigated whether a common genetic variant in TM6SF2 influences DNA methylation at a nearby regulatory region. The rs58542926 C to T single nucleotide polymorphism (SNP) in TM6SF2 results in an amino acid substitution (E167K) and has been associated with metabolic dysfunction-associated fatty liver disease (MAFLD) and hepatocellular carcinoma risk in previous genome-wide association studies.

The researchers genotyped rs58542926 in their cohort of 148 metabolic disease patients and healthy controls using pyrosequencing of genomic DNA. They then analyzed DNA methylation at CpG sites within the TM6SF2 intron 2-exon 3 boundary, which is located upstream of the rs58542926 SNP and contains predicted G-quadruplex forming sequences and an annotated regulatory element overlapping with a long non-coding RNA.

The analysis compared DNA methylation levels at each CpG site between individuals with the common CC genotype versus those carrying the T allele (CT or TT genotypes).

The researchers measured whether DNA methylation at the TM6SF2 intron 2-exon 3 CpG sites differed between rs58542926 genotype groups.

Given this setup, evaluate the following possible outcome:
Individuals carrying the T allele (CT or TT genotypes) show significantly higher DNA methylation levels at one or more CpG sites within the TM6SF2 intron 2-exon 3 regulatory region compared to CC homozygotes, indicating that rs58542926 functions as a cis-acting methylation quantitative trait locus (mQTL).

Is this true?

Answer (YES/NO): NO